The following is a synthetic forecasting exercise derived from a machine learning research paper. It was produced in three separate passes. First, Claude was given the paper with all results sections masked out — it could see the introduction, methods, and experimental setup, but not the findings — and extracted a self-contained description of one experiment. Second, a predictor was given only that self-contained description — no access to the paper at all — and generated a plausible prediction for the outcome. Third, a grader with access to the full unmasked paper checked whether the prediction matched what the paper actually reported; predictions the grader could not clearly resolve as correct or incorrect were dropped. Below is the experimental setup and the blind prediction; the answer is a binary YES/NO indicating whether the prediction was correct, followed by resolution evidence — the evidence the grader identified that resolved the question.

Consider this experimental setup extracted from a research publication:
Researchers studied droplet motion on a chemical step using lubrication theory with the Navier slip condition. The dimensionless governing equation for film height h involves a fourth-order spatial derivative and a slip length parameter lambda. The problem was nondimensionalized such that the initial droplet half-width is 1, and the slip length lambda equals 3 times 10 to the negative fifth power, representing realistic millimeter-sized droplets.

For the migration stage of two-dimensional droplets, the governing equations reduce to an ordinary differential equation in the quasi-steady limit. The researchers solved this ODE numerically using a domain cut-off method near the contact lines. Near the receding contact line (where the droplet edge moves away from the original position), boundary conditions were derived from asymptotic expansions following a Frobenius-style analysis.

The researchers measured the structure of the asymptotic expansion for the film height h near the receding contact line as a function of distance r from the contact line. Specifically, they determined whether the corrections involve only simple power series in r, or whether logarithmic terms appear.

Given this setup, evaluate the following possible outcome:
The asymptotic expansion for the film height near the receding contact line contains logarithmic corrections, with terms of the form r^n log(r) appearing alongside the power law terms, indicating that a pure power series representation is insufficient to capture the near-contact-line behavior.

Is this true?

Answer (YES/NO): YES